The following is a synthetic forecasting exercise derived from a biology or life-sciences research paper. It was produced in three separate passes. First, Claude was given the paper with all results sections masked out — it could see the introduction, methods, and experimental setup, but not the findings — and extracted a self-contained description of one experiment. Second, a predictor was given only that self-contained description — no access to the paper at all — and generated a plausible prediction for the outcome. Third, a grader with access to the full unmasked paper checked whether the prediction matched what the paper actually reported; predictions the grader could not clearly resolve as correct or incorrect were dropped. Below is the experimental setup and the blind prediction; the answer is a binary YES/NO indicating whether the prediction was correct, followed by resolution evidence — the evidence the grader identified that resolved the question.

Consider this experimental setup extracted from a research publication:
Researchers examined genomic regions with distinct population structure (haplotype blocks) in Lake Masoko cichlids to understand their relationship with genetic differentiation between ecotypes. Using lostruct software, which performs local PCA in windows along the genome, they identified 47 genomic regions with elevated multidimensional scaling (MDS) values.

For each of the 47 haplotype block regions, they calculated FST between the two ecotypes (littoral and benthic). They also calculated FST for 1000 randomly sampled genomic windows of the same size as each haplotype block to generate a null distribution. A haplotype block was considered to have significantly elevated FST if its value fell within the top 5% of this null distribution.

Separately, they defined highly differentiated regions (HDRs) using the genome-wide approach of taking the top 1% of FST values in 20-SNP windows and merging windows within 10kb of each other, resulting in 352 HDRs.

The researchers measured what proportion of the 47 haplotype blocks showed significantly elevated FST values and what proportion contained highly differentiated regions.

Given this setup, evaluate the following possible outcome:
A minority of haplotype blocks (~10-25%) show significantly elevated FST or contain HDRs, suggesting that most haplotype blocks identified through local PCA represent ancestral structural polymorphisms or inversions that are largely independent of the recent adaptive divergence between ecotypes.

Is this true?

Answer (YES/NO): NO